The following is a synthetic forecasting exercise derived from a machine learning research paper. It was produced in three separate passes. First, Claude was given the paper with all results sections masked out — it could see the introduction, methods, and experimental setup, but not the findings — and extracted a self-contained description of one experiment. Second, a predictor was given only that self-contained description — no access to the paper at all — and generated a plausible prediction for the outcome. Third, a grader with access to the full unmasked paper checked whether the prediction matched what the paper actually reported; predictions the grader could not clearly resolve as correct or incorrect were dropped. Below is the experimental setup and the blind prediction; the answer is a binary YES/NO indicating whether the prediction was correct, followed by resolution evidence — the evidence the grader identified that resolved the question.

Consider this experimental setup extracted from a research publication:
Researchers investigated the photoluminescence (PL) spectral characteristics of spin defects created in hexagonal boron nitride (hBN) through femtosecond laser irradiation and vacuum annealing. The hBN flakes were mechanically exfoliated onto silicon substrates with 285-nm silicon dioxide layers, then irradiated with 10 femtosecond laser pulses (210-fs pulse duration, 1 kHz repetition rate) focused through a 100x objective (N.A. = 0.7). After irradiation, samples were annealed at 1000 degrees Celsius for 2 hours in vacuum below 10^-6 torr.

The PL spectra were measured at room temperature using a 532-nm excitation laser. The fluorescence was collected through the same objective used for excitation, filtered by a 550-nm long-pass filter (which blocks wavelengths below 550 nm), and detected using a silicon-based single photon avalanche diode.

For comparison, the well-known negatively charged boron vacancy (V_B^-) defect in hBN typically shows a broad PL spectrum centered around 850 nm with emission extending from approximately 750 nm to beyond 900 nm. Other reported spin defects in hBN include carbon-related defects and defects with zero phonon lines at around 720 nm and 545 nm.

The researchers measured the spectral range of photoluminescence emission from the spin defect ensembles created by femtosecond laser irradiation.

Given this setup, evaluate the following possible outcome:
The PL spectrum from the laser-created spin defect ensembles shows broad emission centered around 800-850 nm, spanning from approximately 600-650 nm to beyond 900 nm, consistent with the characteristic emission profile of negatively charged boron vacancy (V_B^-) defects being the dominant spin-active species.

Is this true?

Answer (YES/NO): NO